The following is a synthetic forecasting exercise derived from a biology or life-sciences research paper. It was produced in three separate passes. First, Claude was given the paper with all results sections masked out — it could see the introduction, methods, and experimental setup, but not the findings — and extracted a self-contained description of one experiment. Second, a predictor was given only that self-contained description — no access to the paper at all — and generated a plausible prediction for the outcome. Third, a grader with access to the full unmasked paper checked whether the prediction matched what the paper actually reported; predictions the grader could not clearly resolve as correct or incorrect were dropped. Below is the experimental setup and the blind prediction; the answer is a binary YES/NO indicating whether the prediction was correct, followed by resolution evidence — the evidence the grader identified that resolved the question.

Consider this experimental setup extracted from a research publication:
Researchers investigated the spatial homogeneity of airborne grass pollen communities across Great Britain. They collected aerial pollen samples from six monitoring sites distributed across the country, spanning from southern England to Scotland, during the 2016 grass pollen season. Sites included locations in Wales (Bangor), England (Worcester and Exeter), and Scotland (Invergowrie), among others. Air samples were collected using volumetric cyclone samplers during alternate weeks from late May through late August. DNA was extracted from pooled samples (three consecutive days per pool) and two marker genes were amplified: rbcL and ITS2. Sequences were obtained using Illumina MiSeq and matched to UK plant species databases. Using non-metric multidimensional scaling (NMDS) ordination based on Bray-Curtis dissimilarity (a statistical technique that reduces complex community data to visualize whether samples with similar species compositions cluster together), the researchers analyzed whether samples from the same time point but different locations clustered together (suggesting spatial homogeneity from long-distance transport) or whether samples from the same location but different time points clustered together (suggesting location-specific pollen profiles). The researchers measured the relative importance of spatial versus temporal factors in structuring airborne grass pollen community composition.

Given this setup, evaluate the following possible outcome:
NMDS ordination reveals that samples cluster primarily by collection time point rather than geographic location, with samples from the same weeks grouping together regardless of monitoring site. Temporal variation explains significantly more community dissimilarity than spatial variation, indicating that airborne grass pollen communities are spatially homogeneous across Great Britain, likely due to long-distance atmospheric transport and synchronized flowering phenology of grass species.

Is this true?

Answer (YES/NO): NO